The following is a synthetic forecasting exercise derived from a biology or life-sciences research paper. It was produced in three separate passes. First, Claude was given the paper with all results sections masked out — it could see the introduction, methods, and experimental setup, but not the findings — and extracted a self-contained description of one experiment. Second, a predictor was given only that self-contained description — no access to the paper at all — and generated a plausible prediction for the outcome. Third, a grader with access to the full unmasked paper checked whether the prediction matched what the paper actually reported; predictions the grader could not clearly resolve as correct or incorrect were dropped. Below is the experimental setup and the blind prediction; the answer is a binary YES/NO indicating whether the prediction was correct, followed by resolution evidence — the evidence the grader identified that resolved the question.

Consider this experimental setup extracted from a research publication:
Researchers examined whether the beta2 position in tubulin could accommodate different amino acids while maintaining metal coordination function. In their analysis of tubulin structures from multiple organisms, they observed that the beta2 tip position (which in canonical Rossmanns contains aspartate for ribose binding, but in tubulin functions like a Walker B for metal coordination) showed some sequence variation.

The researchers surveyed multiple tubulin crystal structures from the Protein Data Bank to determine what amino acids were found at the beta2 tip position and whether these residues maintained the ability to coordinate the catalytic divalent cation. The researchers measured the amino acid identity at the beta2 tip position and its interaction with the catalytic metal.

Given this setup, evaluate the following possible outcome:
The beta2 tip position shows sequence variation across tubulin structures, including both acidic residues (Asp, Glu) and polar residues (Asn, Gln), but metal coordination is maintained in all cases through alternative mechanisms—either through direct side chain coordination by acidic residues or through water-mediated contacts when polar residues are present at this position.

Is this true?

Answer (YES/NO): YES